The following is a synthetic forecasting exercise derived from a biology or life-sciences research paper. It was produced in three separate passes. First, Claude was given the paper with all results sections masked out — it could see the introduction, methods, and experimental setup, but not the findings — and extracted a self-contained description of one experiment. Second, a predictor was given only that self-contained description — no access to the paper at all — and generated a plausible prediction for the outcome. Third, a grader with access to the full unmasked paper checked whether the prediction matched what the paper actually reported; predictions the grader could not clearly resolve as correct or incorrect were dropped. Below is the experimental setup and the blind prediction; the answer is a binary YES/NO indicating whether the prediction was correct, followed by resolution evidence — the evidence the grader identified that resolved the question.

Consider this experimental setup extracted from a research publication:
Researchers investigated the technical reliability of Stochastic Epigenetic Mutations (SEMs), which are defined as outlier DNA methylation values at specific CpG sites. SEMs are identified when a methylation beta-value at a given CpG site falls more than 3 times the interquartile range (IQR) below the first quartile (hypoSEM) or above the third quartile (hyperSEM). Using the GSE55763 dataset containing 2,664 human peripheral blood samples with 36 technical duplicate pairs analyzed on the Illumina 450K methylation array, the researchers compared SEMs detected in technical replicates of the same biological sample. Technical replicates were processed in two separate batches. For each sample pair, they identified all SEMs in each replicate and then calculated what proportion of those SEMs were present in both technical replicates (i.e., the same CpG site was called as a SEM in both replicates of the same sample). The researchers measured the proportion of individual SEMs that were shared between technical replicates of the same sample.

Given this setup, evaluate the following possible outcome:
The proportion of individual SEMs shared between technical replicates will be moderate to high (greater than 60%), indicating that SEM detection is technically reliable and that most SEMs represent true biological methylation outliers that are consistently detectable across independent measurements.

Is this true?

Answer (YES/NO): NO